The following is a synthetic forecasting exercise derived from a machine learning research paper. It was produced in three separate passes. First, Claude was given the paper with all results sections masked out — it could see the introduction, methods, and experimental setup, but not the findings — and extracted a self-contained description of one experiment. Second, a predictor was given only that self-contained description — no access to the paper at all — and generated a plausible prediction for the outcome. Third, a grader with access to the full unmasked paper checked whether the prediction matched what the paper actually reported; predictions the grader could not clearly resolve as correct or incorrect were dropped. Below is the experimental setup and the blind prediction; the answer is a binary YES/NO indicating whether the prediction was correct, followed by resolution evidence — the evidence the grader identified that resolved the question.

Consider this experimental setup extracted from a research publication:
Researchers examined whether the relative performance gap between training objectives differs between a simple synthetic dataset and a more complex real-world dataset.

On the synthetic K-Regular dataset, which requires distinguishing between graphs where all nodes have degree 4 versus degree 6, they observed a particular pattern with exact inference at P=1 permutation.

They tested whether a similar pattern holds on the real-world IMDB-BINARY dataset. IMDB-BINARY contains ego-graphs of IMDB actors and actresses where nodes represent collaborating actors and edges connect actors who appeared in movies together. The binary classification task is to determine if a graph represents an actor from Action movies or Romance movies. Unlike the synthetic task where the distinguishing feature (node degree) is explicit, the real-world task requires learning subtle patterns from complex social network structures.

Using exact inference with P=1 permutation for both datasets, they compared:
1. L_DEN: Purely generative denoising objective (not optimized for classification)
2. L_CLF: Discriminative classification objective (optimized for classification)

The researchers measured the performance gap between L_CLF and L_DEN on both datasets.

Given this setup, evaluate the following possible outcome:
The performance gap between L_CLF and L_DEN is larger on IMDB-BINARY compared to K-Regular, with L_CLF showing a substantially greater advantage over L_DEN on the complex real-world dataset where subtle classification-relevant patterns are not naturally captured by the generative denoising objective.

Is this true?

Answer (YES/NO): NO